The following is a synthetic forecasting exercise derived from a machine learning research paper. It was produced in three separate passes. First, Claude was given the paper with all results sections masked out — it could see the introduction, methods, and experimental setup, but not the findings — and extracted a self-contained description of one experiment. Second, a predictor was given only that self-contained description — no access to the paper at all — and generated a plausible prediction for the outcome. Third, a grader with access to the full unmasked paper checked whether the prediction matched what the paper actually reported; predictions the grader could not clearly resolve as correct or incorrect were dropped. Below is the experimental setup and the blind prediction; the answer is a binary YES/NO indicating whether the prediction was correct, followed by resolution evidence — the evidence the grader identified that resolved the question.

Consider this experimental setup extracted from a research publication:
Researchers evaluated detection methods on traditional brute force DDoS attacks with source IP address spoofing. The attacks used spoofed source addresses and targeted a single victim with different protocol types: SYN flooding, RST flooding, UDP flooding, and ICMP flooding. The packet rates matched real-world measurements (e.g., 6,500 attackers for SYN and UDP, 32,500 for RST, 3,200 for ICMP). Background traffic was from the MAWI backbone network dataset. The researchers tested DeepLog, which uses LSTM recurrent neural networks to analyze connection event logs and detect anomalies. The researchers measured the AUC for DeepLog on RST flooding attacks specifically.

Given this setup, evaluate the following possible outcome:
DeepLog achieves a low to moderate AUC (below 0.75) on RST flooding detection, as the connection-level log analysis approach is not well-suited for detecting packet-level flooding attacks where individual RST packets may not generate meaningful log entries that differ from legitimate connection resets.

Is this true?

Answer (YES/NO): NO